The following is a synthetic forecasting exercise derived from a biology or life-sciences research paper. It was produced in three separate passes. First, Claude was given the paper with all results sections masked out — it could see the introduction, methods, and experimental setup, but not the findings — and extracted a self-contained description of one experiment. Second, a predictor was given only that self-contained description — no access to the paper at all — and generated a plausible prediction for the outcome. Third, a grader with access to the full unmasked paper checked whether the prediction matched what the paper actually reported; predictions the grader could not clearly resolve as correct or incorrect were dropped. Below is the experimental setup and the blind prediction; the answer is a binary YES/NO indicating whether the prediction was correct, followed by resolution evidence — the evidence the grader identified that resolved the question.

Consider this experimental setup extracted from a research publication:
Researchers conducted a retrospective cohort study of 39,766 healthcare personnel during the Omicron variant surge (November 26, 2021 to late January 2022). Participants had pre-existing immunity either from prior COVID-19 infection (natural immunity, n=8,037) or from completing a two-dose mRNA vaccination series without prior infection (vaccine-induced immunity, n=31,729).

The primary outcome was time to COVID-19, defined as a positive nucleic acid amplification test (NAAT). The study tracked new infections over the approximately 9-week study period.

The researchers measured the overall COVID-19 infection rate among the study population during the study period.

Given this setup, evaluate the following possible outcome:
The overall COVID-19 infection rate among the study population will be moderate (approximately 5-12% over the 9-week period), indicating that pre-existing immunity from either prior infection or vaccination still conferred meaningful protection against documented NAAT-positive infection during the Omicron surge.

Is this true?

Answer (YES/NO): NO